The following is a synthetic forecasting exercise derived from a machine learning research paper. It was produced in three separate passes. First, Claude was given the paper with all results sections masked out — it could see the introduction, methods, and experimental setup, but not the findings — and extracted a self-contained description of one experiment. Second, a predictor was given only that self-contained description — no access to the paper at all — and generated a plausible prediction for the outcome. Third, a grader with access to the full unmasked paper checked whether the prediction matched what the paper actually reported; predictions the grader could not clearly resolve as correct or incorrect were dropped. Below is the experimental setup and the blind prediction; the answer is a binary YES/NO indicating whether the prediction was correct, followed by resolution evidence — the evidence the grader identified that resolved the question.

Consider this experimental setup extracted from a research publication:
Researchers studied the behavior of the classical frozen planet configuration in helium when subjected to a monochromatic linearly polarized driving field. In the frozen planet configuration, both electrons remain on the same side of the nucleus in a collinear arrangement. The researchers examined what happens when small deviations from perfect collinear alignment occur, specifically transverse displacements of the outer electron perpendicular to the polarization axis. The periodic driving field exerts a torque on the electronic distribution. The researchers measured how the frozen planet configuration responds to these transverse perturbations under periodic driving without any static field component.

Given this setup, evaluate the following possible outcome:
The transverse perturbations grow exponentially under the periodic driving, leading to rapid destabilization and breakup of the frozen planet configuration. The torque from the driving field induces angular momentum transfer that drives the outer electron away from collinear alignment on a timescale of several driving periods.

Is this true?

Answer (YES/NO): YES